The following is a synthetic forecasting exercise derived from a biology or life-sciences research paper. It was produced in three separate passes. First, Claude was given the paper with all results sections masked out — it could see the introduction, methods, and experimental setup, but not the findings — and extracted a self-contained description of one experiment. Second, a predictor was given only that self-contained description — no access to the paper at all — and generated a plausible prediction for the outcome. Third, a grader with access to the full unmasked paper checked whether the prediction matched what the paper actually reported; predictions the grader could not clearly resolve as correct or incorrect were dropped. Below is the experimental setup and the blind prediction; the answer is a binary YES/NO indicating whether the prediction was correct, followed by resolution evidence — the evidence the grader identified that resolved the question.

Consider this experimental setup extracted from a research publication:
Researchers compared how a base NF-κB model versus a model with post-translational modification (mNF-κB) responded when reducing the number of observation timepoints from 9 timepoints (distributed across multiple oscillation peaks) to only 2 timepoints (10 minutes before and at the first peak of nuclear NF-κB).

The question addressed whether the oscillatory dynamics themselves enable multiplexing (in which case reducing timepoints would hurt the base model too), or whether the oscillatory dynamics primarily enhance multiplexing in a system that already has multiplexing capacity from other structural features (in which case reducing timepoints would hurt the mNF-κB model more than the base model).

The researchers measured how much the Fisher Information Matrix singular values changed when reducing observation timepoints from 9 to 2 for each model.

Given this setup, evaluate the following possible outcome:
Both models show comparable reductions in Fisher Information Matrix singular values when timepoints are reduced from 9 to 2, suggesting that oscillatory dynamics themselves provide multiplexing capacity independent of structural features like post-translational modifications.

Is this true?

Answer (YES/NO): NO